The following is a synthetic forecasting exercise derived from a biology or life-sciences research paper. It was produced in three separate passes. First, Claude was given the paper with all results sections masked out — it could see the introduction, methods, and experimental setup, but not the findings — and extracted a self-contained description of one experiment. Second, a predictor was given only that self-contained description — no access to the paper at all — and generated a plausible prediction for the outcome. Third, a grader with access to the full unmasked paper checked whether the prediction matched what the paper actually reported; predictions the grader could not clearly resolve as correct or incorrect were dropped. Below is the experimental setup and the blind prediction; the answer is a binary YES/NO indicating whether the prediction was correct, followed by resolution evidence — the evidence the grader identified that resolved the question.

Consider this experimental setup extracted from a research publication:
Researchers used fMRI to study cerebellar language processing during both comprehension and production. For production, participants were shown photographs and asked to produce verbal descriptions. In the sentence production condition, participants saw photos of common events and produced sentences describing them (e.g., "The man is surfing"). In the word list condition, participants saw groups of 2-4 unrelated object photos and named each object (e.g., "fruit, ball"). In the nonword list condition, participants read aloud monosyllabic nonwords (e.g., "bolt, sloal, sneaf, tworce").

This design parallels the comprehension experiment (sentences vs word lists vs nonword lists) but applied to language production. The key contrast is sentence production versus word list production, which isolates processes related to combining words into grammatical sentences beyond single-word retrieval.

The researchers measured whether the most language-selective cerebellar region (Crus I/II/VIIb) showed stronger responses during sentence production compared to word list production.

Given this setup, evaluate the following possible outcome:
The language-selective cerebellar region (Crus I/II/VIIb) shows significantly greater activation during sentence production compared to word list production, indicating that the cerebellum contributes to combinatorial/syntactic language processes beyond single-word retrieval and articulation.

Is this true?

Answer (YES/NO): NO